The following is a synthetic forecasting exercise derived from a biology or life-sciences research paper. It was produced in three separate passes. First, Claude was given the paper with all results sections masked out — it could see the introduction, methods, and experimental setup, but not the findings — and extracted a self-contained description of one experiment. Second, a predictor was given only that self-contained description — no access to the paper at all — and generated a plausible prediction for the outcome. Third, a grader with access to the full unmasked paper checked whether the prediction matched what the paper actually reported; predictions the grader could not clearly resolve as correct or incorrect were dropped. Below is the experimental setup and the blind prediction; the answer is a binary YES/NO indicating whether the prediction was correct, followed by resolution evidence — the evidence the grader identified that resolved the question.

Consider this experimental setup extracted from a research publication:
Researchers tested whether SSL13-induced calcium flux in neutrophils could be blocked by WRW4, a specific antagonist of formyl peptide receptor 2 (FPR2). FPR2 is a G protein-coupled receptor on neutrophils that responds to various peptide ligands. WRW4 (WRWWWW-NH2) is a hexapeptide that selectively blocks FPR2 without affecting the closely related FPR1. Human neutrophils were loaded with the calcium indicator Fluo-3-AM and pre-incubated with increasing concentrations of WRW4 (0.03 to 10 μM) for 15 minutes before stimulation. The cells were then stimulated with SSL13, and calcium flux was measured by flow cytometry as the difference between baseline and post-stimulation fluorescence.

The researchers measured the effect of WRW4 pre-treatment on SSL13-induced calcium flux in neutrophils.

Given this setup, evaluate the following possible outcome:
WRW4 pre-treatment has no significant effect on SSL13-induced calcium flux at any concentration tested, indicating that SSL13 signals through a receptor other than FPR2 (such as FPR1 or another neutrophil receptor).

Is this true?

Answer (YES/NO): NO